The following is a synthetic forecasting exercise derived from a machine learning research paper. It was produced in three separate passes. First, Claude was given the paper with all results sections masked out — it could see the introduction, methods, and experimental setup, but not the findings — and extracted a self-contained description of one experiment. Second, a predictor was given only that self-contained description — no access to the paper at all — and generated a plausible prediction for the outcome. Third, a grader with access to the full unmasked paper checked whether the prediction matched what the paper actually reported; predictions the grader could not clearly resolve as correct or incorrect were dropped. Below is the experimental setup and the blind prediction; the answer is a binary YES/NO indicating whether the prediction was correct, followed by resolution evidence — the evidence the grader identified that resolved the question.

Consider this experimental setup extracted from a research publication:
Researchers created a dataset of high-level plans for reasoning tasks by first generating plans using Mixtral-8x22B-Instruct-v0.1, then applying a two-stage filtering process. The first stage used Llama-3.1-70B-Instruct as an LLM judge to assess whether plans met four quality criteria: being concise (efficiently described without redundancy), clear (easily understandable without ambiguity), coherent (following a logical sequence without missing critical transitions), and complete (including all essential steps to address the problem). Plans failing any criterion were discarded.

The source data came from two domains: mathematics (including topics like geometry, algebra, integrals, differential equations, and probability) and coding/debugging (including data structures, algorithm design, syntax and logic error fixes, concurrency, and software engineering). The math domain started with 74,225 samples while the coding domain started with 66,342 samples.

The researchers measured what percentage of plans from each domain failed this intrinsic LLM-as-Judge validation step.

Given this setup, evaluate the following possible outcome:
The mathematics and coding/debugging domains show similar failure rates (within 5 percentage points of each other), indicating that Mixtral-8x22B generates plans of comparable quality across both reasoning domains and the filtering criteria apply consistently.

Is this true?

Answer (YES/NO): YES